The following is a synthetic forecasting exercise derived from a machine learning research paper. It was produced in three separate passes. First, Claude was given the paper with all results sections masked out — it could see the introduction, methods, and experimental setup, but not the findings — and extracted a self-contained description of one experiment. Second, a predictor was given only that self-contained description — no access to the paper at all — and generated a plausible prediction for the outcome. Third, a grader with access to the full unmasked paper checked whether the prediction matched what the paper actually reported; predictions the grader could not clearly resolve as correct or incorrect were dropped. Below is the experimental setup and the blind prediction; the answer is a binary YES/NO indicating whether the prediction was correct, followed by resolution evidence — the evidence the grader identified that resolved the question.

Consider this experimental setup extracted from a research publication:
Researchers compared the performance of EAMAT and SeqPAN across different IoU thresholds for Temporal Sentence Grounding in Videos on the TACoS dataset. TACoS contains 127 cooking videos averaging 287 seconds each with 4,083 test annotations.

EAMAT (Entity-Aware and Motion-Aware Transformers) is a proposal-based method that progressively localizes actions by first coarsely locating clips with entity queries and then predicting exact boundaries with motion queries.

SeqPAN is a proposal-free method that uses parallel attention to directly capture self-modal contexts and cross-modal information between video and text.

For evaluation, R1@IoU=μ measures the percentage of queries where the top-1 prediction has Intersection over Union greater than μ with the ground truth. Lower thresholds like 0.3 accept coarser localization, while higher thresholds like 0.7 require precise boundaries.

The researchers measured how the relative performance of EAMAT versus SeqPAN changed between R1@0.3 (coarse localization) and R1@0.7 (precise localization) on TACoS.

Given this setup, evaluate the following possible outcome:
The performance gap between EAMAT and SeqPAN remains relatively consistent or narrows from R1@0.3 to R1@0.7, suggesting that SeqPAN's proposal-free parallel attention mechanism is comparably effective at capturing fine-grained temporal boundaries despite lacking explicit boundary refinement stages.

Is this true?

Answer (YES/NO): NO